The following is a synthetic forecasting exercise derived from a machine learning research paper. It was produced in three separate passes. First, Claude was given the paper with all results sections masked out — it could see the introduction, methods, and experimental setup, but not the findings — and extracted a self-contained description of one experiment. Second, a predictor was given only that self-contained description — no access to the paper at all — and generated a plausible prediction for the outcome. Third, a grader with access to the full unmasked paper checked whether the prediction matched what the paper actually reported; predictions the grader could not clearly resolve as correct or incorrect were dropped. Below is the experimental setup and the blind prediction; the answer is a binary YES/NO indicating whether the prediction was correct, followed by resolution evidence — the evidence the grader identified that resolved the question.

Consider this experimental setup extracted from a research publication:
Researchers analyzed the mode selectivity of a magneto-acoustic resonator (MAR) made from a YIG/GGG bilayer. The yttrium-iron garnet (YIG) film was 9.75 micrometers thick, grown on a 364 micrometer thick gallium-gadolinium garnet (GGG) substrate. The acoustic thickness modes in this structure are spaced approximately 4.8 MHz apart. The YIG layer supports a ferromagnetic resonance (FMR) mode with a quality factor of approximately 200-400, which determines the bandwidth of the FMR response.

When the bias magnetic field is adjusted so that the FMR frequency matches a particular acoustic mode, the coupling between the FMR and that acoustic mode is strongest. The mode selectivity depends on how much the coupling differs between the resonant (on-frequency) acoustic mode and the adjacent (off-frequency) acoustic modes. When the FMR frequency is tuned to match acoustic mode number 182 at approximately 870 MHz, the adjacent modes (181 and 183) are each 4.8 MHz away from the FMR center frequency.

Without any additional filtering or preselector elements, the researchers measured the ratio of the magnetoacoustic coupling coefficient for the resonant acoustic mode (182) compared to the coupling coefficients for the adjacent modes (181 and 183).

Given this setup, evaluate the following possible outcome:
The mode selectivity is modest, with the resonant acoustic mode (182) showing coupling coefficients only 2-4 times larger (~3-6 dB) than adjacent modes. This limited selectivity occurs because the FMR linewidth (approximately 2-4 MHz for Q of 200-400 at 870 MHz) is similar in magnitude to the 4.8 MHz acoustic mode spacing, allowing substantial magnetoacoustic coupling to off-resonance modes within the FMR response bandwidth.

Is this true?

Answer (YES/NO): YES